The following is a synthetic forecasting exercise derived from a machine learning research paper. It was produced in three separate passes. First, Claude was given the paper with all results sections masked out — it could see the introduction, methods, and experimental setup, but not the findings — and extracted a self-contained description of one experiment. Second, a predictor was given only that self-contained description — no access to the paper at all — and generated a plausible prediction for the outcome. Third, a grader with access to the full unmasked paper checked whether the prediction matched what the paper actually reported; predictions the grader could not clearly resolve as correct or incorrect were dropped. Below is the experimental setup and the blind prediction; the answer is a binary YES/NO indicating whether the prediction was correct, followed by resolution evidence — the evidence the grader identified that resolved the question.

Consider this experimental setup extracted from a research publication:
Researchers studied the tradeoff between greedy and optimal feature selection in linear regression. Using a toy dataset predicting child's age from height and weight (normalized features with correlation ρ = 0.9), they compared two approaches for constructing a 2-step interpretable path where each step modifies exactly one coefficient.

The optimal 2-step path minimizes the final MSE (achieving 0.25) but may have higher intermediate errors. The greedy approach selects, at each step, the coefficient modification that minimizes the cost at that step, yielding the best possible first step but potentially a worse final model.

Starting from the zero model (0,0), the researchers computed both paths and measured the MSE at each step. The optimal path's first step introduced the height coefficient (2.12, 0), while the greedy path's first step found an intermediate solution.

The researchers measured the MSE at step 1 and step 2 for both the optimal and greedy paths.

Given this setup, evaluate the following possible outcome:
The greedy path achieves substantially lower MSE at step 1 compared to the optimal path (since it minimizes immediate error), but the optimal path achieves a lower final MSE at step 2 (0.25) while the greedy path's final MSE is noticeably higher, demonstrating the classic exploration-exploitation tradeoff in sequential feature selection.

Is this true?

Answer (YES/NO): YES